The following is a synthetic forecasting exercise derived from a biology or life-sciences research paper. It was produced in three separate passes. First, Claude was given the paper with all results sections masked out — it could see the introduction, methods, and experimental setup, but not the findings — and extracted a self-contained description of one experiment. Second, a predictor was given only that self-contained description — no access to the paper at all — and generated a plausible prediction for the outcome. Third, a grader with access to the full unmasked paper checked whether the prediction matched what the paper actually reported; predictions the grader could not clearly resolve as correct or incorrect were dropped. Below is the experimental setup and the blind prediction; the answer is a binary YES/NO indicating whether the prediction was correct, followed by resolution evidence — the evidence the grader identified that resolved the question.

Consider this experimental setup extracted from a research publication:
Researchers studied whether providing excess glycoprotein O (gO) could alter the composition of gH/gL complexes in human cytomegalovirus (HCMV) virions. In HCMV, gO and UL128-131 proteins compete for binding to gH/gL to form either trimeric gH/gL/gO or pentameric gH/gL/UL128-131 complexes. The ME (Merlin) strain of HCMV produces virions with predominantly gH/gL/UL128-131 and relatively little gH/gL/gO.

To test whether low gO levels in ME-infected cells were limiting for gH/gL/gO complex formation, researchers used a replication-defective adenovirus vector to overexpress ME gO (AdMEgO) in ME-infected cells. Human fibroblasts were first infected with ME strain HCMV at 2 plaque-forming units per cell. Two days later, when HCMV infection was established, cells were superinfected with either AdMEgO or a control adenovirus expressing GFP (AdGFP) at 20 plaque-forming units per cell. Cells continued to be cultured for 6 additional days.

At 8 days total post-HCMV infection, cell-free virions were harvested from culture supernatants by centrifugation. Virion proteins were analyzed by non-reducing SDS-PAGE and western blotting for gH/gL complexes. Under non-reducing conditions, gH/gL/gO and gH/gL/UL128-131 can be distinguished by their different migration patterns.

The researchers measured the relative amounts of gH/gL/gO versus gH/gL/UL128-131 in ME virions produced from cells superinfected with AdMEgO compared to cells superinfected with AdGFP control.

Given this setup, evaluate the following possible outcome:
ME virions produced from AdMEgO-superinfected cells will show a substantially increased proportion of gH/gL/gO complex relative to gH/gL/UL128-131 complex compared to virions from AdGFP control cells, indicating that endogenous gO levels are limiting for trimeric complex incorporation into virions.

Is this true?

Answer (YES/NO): NO